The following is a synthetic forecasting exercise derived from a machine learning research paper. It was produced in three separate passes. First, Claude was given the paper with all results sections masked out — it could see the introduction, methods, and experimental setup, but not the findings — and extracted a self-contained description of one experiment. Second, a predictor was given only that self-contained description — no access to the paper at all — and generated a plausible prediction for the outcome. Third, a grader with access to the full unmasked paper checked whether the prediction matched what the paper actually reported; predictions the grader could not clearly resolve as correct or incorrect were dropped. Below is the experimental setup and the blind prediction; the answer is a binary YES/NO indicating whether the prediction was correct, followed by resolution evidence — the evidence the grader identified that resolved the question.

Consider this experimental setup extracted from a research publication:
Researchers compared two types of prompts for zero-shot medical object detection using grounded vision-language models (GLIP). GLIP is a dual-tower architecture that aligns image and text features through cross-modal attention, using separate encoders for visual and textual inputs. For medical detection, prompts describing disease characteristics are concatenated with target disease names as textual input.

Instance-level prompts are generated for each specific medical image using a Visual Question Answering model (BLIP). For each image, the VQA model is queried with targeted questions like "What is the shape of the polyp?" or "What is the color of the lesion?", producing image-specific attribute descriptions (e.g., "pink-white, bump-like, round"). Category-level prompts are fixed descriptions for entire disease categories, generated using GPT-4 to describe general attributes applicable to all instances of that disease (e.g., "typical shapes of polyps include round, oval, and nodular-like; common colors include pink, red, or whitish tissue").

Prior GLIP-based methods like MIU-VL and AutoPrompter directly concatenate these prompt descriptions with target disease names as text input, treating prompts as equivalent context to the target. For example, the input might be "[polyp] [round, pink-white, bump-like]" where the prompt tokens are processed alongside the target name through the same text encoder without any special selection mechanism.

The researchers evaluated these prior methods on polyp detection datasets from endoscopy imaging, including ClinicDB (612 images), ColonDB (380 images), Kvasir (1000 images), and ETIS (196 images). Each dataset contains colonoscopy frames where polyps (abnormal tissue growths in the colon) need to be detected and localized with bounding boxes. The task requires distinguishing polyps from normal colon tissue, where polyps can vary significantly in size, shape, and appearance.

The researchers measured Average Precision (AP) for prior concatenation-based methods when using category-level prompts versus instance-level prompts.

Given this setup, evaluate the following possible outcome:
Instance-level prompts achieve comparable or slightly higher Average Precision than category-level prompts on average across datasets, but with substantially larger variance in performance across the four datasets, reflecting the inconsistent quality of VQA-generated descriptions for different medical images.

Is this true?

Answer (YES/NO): NO